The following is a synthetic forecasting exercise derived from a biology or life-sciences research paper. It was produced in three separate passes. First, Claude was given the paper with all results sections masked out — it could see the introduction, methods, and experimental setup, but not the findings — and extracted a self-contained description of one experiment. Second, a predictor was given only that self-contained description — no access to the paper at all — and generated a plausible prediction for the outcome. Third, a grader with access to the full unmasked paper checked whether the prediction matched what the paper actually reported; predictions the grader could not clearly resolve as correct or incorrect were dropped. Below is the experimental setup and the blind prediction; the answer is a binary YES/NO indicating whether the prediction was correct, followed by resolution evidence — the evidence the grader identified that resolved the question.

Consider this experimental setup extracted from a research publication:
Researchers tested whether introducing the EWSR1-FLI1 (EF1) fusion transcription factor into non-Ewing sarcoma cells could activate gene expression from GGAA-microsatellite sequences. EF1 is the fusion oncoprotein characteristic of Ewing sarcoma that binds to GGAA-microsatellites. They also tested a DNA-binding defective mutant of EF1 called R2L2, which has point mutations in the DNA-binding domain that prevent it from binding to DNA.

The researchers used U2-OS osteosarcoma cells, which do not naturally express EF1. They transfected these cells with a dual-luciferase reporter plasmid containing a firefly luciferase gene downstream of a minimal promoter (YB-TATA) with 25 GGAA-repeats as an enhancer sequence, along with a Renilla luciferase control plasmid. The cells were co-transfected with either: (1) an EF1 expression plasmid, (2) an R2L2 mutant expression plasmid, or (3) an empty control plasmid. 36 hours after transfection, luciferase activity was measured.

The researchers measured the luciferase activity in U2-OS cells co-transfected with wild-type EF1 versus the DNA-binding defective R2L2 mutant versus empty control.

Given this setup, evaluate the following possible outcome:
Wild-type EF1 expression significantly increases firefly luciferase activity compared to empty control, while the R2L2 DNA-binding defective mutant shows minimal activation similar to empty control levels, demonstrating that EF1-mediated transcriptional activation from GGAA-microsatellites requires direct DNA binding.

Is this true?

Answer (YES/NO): YES